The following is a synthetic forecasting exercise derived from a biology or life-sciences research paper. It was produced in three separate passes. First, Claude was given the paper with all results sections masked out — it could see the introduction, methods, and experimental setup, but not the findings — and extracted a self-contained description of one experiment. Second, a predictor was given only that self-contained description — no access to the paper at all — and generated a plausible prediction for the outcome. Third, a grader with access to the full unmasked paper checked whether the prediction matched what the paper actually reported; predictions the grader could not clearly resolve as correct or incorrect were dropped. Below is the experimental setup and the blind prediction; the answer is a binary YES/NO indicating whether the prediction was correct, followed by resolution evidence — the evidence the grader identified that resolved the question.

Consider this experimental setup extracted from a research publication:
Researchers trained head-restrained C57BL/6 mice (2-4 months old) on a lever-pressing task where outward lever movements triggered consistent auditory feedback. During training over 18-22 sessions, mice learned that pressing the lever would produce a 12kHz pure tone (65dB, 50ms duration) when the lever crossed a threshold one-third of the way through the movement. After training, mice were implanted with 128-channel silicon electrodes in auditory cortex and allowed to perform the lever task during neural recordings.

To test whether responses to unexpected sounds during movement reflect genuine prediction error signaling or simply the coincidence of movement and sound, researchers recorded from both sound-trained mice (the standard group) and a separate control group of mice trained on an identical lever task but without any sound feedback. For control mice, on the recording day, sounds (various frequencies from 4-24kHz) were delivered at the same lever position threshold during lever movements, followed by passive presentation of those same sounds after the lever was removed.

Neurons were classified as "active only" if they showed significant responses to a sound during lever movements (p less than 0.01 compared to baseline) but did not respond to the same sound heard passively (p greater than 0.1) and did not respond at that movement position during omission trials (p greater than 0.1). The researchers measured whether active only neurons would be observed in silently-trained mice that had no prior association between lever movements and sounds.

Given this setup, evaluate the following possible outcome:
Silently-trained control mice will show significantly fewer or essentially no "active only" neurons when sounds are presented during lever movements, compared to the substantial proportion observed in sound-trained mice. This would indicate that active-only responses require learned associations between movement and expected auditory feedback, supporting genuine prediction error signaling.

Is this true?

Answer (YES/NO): YES